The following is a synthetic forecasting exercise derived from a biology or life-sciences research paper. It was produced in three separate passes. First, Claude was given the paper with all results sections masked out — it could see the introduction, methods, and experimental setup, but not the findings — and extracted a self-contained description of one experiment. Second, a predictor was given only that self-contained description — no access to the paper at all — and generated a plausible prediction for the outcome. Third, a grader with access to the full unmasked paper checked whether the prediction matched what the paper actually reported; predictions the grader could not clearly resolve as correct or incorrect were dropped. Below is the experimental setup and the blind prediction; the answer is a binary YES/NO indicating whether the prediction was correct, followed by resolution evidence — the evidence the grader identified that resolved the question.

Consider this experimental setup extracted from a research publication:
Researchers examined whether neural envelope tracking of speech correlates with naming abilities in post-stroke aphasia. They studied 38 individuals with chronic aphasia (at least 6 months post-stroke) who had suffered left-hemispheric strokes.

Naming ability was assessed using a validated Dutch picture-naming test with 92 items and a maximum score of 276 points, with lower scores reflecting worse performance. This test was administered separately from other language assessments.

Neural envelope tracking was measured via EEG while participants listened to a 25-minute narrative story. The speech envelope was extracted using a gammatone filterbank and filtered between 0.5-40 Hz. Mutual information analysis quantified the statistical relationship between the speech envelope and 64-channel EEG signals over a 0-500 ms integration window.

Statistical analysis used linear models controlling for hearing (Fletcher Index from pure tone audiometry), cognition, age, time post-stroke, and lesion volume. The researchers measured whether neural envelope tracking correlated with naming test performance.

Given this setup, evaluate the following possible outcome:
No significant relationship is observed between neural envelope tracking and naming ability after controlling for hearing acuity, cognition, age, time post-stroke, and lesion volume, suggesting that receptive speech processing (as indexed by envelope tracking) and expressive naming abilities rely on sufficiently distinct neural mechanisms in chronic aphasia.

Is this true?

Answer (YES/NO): YES